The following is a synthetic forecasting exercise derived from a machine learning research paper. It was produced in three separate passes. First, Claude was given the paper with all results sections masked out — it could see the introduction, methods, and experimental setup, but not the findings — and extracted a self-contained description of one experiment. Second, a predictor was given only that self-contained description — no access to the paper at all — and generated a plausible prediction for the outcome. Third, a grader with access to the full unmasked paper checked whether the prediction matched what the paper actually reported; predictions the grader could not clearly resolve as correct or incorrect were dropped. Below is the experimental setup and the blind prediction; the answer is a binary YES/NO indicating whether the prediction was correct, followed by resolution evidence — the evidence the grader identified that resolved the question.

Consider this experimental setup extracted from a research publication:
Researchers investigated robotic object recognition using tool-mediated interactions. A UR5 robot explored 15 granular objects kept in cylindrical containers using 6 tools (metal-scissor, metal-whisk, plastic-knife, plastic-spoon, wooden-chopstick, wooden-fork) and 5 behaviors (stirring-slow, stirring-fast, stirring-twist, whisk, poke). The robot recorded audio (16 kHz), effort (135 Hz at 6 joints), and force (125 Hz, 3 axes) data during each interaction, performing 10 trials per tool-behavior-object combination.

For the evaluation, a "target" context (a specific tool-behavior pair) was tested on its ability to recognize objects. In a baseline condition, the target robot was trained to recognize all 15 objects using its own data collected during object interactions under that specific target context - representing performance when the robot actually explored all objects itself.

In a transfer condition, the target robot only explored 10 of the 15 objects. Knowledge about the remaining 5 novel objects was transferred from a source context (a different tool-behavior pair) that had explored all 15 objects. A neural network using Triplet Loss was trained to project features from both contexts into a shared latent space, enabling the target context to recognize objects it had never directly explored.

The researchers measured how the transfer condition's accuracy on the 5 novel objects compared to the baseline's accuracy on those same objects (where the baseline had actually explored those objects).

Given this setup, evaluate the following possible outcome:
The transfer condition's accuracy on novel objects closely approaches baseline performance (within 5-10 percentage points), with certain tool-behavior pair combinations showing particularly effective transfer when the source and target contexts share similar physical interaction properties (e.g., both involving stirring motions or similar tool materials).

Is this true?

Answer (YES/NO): NO